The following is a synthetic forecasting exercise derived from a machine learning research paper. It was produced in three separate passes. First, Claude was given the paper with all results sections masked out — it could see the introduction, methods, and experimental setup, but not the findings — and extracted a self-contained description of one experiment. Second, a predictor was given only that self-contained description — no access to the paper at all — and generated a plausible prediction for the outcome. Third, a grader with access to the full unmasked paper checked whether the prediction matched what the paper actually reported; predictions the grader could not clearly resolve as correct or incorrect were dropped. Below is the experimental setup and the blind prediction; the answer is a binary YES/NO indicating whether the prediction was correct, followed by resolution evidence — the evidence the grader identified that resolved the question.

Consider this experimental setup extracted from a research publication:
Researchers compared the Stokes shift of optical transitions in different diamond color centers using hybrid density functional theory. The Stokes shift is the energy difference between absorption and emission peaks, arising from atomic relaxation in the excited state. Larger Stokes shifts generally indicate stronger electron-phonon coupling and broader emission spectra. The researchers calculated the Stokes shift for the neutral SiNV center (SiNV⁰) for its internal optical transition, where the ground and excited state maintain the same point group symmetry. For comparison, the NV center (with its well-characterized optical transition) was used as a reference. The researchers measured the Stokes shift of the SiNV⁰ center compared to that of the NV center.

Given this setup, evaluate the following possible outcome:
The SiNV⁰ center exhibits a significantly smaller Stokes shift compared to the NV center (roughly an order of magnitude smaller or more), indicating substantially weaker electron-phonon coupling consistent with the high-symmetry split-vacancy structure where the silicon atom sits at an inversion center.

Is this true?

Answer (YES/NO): NO